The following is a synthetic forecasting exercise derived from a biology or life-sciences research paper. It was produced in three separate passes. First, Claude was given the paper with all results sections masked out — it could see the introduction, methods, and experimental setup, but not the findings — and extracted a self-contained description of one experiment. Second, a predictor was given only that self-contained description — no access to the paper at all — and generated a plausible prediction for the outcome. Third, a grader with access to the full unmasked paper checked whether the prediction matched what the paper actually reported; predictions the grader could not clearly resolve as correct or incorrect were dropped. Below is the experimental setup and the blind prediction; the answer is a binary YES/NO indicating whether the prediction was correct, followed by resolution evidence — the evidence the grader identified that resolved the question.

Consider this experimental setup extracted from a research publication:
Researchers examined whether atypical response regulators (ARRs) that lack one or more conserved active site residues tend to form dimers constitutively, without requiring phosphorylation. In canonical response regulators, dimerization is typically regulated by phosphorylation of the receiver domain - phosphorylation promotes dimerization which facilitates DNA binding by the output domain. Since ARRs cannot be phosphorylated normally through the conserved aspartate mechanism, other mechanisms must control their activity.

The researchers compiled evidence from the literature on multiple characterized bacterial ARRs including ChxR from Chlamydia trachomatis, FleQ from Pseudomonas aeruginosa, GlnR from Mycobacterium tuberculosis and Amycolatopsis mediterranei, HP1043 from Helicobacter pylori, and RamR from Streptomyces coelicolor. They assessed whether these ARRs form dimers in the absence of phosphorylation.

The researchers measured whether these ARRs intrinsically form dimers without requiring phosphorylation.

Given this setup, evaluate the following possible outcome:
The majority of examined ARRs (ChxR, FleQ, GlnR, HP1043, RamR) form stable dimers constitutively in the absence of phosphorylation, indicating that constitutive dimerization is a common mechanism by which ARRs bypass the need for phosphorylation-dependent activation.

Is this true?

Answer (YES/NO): YES